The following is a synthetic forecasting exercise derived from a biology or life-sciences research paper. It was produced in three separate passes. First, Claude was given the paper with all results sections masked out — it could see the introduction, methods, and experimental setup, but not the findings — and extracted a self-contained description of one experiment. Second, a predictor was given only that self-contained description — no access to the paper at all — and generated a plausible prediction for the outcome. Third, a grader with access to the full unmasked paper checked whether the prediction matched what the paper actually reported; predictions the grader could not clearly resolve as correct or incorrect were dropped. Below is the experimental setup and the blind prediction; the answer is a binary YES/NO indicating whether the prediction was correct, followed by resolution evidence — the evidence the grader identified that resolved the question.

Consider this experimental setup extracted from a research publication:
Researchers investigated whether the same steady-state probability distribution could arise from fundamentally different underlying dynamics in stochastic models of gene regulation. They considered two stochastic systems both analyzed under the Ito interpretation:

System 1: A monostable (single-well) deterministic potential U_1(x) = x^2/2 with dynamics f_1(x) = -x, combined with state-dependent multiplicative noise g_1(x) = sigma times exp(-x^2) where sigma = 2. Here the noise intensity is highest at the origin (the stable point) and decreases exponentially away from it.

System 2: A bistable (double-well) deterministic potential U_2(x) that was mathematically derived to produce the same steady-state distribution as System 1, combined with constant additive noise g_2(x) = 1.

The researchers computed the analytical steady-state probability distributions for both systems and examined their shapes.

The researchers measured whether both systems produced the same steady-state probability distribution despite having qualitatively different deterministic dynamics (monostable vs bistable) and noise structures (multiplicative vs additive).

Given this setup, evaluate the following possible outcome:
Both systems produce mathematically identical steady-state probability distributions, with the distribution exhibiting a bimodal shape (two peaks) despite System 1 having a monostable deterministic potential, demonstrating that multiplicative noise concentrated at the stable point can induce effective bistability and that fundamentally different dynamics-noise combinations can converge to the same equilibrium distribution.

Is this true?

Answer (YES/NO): YES